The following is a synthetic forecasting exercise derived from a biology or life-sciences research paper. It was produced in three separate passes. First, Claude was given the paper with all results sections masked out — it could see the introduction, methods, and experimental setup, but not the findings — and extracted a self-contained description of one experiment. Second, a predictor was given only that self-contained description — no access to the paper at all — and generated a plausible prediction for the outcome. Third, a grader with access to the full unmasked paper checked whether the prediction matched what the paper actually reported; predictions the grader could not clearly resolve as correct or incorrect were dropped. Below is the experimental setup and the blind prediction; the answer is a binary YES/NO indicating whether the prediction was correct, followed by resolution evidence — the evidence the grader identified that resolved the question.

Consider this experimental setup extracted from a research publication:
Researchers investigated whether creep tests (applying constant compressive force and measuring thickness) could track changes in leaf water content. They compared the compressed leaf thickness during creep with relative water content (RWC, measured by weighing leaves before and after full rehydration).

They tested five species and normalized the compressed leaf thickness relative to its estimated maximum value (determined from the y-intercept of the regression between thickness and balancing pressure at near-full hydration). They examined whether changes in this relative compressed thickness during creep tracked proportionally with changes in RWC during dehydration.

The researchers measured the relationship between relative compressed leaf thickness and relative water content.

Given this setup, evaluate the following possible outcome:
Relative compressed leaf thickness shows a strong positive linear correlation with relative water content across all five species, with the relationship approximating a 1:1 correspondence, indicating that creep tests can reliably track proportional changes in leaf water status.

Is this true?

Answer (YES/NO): NO